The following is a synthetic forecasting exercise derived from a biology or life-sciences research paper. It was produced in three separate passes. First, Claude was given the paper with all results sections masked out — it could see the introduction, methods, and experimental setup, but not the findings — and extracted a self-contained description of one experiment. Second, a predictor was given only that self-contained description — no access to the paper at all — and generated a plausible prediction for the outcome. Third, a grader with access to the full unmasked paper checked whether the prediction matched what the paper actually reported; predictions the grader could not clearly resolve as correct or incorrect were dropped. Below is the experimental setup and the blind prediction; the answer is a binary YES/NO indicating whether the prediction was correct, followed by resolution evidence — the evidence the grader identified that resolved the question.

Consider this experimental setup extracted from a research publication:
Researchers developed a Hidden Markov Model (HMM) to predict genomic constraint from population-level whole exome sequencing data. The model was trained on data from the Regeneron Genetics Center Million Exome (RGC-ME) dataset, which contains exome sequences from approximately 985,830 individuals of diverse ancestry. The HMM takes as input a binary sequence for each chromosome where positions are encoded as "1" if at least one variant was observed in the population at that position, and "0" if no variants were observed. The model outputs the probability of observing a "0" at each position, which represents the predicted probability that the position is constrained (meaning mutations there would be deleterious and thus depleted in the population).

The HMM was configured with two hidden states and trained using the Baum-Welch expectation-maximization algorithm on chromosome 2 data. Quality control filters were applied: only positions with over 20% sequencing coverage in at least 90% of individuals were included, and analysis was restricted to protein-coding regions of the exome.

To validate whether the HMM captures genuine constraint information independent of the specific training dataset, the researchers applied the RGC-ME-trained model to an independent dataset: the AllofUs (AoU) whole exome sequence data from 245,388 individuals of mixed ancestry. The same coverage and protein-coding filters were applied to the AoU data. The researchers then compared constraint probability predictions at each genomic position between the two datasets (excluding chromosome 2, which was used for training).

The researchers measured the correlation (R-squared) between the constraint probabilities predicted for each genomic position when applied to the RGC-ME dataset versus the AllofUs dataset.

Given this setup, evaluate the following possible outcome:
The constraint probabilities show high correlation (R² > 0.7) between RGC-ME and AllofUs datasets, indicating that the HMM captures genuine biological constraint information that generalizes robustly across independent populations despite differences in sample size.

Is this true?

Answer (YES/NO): NO